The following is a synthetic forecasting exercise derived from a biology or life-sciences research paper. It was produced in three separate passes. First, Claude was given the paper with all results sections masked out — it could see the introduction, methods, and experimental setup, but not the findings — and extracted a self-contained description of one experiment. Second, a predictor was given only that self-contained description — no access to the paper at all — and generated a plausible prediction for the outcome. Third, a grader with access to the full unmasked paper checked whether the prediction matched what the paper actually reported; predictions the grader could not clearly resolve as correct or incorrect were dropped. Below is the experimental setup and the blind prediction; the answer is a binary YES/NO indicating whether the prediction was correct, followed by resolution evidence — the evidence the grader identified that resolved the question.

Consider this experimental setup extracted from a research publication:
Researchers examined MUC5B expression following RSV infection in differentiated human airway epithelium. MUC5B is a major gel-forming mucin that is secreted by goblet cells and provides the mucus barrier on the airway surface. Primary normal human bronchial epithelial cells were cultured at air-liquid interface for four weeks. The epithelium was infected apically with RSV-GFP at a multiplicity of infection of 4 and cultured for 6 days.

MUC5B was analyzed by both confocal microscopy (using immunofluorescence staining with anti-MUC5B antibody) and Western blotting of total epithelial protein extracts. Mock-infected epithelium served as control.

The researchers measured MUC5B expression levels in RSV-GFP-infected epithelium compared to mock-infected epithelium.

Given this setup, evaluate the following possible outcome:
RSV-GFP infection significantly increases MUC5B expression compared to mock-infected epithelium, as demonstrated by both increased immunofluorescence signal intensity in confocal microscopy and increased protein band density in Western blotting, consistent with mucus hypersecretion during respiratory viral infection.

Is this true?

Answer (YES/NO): YES